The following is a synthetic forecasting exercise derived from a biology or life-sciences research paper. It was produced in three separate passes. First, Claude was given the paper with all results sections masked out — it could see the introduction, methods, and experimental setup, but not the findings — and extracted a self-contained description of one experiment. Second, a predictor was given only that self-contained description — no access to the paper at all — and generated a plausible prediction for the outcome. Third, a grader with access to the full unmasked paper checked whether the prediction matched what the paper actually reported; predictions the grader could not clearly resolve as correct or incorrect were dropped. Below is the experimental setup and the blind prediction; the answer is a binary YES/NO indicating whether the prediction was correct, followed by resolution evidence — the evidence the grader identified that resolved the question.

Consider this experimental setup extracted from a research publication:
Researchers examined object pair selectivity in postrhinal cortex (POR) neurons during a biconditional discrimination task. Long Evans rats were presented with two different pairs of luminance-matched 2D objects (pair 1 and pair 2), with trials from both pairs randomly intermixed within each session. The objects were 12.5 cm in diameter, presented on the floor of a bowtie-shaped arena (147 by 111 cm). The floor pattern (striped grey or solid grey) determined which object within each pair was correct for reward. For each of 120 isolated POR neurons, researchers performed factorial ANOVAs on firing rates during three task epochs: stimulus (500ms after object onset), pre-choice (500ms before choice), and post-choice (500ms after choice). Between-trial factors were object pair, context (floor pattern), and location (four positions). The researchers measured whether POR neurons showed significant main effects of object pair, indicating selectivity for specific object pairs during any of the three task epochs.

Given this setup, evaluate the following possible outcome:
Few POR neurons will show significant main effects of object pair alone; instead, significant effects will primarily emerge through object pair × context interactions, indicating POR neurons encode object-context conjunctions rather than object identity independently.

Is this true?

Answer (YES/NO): YES